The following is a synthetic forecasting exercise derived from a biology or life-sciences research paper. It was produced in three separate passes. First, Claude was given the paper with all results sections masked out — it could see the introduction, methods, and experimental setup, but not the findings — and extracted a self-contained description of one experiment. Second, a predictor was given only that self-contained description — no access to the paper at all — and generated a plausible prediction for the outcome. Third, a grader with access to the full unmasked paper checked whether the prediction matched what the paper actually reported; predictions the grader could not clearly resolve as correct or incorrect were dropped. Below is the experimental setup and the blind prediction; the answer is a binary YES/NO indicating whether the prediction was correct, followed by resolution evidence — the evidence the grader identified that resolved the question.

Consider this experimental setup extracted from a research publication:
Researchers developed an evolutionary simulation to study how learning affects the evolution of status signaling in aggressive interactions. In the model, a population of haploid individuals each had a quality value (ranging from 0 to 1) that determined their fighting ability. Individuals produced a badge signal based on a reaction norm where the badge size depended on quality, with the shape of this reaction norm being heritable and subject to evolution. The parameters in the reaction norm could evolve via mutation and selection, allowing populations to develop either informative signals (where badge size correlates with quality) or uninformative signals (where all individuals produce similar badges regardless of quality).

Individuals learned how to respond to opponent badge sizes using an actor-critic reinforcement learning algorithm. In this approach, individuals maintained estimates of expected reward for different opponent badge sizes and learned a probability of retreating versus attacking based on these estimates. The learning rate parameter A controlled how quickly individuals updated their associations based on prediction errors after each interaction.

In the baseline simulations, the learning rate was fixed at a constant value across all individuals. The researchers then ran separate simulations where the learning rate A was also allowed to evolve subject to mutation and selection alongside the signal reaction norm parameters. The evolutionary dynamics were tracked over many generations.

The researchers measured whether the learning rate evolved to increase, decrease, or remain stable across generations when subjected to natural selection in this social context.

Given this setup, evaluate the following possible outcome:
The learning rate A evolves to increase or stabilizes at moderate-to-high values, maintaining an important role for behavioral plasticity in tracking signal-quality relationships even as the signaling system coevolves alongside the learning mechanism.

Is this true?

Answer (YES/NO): YES